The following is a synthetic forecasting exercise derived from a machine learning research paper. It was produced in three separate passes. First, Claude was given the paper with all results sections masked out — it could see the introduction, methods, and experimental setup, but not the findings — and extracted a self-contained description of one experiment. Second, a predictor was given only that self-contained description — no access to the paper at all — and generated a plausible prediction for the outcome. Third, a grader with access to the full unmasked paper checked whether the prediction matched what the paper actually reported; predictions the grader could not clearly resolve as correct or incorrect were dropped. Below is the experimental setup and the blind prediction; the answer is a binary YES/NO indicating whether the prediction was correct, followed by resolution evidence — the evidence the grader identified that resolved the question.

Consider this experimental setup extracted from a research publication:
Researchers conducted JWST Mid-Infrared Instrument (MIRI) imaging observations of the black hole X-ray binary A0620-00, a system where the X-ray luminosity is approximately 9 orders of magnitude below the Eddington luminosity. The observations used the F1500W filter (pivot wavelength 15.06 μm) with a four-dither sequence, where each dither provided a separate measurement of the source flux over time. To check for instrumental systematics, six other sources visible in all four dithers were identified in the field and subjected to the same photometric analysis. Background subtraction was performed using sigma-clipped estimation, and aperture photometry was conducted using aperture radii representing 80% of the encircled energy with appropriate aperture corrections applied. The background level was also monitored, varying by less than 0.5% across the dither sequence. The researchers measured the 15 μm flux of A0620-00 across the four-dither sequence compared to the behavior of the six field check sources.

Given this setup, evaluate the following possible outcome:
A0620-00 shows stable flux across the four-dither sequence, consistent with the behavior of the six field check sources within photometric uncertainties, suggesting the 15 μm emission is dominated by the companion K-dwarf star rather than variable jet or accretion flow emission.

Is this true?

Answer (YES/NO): NO